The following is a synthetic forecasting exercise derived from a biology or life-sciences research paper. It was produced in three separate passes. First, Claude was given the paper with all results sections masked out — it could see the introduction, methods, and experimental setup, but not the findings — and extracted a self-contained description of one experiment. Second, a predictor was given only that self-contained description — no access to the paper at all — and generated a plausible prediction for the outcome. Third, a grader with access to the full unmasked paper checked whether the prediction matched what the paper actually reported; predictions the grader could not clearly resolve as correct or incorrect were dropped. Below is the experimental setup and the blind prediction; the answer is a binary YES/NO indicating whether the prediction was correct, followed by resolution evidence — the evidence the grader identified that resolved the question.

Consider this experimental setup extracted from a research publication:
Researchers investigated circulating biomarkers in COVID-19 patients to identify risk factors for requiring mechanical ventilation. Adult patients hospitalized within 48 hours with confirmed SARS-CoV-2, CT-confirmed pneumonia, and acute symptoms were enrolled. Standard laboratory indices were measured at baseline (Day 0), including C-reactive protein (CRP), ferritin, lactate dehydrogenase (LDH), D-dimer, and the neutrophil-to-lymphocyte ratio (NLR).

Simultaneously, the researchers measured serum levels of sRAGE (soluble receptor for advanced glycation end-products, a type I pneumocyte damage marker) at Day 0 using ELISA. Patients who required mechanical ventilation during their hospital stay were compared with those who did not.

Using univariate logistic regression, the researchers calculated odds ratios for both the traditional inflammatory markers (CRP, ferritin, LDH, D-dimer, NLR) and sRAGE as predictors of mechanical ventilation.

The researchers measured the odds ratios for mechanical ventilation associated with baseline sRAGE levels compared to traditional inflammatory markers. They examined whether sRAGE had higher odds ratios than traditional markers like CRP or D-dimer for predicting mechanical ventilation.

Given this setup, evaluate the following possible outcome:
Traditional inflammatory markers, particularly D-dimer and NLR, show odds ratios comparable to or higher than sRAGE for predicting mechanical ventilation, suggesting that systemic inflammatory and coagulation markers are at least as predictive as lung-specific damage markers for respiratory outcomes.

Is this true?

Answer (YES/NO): NO